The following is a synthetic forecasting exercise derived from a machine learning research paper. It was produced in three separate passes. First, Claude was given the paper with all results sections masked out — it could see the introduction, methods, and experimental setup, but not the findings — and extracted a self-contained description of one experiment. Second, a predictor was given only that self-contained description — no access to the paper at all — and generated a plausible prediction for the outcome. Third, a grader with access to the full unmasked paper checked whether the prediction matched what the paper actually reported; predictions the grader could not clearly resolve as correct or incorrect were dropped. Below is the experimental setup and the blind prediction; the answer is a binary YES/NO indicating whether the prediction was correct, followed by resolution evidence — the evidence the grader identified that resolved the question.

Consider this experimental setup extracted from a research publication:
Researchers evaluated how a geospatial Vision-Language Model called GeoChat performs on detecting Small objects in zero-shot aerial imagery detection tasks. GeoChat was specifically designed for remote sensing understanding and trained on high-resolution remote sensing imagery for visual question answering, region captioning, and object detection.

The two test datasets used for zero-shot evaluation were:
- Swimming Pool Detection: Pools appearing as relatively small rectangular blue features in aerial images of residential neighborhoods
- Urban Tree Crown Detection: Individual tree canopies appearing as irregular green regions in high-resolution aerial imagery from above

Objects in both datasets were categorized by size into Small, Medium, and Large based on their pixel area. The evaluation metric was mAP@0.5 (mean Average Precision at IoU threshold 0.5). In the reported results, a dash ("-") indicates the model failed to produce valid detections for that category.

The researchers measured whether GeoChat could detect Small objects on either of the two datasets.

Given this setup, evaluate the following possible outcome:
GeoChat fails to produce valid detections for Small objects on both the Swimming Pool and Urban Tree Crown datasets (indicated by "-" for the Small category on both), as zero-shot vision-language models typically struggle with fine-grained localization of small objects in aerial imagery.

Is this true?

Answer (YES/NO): YES